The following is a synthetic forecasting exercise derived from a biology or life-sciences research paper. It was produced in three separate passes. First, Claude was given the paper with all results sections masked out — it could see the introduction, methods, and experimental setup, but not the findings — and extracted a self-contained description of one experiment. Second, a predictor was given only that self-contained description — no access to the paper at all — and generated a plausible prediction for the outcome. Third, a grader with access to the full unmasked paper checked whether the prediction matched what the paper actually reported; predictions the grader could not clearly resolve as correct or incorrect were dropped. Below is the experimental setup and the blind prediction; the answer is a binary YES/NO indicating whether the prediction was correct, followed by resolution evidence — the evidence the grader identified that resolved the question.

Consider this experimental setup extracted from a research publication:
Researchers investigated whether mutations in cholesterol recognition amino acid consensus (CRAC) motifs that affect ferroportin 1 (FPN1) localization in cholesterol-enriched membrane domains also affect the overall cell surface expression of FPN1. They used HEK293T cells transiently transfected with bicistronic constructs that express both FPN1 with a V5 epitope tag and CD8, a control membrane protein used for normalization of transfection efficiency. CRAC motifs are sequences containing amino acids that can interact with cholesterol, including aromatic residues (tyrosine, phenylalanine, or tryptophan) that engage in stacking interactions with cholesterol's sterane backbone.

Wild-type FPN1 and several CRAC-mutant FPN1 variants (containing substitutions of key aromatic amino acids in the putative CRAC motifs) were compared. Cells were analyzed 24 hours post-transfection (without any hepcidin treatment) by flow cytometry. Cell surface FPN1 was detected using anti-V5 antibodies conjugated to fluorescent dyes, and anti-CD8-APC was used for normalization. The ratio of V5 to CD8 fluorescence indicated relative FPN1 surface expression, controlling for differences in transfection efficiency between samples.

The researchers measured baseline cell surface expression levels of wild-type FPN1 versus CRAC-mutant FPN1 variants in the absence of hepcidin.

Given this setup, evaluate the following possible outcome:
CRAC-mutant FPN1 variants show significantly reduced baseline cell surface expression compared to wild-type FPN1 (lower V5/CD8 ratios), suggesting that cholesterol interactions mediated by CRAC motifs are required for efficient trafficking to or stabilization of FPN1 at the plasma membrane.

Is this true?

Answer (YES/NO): NO